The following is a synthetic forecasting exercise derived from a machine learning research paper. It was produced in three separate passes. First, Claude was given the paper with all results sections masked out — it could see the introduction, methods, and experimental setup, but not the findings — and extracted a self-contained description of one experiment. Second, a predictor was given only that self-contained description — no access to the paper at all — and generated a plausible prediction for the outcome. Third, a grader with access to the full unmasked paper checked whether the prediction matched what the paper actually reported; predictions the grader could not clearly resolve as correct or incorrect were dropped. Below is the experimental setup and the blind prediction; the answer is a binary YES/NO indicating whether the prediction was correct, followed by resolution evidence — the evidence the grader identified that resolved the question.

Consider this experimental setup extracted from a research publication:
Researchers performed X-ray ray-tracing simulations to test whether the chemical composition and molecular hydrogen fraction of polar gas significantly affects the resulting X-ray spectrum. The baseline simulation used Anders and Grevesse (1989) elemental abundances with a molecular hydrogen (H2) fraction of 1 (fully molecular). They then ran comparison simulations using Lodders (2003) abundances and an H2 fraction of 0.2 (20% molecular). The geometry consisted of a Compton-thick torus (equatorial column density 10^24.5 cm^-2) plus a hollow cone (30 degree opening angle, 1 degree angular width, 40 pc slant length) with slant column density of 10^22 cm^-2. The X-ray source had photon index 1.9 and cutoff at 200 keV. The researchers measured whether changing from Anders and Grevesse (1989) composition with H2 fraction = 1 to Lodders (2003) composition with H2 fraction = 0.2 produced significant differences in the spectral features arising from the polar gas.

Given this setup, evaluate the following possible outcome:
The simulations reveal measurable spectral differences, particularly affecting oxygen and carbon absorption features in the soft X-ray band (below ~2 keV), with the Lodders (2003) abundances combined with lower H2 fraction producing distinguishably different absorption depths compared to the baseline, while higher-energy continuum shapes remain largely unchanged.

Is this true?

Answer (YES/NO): NO